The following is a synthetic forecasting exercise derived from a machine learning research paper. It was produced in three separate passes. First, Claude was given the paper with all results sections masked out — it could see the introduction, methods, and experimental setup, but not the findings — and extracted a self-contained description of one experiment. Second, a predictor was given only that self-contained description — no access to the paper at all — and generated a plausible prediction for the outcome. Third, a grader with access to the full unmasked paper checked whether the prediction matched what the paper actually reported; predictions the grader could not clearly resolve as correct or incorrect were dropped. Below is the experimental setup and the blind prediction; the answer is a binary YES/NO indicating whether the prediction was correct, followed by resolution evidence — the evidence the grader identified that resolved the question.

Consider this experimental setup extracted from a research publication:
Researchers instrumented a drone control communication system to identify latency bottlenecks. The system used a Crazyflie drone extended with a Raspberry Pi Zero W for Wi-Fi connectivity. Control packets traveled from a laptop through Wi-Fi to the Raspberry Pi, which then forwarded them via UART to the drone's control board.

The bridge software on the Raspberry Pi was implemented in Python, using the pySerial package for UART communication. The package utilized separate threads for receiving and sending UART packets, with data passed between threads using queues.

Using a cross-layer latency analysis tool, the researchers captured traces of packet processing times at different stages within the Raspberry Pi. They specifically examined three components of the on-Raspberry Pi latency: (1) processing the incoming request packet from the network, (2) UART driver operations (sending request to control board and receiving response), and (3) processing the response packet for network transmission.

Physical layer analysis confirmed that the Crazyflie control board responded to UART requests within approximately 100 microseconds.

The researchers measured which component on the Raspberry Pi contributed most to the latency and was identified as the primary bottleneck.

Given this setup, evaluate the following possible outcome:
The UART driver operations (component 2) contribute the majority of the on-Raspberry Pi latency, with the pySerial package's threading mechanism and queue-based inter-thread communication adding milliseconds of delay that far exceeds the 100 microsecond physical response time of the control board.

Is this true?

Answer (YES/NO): NO